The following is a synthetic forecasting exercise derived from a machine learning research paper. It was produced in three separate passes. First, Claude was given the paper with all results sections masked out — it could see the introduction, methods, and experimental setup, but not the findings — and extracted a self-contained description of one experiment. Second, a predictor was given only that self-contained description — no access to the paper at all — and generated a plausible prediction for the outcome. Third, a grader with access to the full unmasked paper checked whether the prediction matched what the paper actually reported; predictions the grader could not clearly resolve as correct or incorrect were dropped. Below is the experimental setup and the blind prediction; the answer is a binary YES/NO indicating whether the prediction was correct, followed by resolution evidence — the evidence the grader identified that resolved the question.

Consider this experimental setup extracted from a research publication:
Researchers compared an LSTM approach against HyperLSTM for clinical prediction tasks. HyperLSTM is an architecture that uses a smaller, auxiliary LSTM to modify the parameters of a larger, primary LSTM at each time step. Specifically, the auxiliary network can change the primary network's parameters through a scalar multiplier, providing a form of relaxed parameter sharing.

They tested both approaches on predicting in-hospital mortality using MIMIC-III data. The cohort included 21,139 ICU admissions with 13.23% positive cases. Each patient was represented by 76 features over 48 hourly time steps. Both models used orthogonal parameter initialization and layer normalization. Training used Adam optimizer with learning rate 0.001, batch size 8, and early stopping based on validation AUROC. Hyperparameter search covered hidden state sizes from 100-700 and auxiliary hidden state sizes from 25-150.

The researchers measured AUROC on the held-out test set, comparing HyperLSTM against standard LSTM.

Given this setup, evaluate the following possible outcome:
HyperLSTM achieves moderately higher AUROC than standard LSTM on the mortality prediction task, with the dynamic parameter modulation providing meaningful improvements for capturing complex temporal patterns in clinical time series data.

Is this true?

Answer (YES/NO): NO